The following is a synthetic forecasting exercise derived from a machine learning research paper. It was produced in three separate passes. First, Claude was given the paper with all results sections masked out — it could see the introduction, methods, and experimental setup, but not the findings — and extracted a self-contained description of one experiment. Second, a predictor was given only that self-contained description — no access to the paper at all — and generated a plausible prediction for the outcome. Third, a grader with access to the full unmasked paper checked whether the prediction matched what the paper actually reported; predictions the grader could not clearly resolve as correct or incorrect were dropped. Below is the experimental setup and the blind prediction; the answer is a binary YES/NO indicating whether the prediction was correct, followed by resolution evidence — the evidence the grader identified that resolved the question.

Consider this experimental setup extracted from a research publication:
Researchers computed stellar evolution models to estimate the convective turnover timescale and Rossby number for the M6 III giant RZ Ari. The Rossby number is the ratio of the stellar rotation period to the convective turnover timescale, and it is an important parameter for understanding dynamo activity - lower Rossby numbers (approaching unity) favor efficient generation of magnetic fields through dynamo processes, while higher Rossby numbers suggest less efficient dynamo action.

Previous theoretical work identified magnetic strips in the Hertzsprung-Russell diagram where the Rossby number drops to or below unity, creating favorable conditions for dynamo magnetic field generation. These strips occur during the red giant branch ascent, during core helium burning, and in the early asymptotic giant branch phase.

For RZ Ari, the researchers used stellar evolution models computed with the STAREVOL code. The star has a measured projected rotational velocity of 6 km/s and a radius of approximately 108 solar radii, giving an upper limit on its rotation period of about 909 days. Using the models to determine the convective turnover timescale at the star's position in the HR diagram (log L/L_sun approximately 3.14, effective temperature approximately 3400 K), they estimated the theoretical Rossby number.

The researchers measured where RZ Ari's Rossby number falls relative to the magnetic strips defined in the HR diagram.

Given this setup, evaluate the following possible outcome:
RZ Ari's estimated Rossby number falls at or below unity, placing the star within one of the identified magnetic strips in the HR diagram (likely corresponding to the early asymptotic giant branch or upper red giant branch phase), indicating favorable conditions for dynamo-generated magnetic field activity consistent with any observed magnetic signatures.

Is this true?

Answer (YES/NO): NO